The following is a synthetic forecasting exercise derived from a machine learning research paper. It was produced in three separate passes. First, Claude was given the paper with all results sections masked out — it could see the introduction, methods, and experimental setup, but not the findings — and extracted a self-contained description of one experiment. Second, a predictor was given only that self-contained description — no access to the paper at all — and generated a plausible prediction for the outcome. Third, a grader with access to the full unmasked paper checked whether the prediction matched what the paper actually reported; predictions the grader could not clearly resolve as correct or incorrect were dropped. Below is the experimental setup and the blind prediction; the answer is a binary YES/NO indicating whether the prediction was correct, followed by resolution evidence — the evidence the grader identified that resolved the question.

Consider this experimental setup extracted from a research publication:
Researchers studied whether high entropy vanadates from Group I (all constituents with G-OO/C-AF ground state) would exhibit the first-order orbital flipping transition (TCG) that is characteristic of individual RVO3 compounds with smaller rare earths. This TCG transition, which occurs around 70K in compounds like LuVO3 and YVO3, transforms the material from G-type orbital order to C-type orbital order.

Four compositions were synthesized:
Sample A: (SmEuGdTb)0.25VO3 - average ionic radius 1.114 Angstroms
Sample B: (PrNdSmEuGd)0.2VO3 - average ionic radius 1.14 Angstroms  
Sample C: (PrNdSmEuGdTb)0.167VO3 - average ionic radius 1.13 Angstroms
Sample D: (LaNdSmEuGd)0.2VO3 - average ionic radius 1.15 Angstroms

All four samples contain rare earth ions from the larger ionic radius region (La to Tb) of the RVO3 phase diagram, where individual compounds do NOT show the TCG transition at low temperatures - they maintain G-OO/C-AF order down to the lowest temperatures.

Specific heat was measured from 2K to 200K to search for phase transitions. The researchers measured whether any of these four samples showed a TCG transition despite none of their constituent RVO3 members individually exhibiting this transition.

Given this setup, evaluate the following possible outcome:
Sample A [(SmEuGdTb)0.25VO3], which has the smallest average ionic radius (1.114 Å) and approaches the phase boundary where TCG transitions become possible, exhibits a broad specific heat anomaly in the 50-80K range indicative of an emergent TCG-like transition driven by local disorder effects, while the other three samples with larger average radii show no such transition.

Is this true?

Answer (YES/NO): NO